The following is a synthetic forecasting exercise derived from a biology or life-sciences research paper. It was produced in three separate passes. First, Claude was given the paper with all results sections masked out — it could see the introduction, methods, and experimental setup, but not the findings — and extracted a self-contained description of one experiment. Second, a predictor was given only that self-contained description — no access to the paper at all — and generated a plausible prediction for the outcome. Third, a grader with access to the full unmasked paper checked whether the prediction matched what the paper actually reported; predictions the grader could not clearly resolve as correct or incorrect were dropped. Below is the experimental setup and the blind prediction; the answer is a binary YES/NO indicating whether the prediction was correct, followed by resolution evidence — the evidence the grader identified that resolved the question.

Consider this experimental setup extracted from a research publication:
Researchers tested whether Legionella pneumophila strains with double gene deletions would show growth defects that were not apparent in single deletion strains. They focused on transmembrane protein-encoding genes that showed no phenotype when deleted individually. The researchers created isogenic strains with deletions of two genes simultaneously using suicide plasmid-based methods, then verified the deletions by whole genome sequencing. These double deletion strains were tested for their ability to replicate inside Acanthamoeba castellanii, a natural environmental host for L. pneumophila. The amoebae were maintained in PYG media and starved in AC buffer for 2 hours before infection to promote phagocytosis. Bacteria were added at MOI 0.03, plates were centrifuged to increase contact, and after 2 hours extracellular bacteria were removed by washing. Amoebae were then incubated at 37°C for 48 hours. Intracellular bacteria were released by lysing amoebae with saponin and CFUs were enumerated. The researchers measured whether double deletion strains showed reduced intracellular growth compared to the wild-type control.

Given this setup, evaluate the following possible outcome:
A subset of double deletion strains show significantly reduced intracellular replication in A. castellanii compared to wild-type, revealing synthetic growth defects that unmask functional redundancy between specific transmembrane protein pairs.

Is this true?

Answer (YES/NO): YES